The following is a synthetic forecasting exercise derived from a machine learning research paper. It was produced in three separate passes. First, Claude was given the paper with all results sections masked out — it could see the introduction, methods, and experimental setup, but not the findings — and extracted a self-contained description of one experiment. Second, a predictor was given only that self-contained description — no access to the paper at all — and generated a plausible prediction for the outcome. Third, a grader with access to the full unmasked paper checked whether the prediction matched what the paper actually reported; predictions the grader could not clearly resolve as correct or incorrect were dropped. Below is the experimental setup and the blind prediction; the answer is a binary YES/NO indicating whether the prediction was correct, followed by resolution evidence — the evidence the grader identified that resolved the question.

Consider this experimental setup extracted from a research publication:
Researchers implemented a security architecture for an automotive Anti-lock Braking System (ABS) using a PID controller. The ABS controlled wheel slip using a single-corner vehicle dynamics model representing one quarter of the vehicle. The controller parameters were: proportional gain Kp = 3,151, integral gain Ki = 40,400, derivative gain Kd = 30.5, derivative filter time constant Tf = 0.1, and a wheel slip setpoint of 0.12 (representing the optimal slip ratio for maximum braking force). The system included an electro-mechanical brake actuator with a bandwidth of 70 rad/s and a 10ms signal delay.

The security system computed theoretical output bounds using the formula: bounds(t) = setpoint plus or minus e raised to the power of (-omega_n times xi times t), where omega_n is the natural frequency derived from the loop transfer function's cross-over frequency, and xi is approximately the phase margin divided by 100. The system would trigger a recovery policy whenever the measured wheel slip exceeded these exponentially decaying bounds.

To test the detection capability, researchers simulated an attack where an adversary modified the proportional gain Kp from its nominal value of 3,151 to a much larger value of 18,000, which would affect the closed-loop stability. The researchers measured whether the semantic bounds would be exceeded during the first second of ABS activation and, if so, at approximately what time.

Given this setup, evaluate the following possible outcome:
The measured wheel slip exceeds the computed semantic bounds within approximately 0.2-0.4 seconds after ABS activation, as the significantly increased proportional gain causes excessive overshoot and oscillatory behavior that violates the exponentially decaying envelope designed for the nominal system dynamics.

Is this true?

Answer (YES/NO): NO